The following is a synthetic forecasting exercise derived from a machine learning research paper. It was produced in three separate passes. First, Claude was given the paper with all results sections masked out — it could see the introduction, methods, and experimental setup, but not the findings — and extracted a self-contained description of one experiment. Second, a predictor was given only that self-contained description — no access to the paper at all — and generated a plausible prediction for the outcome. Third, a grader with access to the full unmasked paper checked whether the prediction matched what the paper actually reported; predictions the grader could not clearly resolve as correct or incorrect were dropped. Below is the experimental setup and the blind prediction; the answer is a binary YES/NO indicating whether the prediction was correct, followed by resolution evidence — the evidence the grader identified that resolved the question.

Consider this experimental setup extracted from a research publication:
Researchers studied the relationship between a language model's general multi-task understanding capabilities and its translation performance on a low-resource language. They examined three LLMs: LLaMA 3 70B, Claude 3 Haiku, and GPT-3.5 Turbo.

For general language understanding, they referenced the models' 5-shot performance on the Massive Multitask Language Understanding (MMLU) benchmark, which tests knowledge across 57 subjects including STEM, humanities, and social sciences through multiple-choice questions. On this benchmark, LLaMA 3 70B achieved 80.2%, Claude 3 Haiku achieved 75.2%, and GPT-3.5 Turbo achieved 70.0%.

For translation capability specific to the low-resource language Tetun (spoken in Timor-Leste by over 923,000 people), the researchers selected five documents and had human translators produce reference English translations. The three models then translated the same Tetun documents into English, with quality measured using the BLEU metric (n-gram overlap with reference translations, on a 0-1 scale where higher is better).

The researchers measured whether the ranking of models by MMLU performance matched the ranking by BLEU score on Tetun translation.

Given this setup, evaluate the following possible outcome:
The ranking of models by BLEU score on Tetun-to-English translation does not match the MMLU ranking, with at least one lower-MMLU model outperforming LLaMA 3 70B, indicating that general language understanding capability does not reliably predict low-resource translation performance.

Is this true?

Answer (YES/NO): YES